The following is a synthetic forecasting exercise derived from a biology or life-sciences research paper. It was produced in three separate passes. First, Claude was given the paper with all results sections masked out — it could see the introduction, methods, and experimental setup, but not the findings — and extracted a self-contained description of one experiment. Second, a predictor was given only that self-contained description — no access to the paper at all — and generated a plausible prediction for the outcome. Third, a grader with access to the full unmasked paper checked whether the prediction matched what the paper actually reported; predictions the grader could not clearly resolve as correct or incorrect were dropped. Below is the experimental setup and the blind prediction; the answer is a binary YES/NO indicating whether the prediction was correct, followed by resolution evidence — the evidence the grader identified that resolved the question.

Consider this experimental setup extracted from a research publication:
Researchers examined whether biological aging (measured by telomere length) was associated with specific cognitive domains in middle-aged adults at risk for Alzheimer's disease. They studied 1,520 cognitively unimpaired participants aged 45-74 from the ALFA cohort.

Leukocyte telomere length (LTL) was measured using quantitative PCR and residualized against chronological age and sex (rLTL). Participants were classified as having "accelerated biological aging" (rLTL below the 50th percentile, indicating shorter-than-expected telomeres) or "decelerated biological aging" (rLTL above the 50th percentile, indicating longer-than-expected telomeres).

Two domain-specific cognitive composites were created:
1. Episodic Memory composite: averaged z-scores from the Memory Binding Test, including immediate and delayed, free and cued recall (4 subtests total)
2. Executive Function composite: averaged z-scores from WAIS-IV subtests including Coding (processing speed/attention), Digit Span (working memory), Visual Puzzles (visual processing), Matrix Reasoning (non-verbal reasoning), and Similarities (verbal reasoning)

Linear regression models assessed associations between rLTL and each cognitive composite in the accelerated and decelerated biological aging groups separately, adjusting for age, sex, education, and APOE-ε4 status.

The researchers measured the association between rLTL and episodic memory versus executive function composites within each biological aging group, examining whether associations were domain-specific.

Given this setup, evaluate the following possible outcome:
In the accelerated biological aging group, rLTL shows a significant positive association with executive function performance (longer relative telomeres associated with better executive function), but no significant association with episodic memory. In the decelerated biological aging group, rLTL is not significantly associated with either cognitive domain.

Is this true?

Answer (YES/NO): NO